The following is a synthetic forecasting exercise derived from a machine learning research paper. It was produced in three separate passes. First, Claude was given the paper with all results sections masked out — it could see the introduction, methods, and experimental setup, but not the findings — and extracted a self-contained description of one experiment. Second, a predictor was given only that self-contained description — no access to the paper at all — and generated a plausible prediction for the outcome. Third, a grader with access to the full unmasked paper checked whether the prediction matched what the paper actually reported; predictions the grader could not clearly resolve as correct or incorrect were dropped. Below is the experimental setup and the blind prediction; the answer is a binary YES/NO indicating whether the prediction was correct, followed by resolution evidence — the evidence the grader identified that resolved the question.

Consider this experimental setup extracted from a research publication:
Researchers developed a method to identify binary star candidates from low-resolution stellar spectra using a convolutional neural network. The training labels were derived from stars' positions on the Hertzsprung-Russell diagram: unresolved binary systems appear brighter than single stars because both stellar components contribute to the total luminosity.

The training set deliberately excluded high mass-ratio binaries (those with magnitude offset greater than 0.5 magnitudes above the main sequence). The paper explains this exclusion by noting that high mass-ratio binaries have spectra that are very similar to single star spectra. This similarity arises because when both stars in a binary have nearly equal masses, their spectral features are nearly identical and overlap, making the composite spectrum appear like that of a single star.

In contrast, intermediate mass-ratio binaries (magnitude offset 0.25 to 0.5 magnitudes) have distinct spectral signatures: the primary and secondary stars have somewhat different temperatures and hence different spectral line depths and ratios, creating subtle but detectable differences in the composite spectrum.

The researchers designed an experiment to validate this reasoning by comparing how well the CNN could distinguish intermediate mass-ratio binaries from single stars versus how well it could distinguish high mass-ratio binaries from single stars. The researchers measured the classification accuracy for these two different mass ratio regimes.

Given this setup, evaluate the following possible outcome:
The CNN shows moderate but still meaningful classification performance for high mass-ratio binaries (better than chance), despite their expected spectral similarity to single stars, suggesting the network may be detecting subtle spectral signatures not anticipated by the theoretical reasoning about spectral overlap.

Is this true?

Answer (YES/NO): NO